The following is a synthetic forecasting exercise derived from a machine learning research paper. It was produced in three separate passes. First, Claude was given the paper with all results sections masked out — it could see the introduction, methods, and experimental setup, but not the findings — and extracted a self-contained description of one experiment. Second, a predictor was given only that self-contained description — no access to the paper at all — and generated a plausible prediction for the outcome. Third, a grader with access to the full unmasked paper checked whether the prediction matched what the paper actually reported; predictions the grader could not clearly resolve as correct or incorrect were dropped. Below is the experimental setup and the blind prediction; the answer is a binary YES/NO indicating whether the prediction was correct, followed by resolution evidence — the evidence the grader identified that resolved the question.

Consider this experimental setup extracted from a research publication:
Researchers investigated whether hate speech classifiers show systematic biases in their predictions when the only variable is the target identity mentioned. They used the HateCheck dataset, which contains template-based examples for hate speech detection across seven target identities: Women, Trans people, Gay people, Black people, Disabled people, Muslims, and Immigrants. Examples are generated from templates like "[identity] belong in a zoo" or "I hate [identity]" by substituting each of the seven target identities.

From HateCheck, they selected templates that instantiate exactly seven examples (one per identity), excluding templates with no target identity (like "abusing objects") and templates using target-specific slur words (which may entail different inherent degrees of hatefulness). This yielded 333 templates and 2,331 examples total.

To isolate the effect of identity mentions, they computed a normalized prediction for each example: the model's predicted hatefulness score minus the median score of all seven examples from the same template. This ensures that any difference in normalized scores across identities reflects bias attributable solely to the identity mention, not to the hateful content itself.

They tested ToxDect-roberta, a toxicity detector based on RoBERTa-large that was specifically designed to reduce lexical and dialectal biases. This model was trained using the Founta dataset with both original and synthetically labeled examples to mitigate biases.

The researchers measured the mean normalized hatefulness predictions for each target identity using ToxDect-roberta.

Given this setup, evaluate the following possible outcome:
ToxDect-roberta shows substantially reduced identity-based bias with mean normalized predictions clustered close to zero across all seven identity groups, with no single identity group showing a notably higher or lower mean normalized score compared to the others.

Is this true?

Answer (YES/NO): NO